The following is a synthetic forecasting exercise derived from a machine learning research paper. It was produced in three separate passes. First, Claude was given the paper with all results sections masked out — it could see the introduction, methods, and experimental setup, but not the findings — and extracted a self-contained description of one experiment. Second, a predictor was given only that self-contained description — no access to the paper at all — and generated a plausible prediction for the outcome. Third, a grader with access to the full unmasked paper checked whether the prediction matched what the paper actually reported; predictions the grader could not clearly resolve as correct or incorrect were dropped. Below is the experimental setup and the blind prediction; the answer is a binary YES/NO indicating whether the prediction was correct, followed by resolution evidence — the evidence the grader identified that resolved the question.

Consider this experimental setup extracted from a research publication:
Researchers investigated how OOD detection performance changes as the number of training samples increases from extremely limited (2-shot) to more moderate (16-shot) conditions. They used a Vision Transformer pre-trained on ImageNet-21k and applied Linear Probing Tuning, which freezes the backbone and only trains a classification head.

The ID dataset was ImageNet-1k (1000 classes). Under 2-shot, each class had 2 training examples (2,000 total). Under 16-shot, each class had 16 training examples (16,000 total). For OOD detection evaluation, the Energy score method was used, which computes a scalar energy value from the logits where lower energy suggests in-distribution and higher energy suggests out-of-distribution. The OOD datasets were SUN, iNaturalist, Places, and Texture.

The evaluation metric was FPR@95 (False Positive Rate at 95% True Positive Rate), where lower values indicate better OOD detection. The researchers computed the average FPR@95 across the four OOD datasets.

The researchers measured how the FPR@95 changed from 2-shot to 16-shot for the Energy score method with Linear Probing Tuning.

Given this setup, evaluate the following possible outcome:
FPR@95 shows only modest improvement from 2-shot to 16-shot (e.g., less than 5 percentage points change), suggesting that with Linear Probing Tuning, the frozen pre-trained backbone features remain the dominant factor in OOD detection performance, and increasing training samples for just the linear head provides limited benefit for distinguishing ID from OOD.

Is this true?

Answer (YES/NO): NO